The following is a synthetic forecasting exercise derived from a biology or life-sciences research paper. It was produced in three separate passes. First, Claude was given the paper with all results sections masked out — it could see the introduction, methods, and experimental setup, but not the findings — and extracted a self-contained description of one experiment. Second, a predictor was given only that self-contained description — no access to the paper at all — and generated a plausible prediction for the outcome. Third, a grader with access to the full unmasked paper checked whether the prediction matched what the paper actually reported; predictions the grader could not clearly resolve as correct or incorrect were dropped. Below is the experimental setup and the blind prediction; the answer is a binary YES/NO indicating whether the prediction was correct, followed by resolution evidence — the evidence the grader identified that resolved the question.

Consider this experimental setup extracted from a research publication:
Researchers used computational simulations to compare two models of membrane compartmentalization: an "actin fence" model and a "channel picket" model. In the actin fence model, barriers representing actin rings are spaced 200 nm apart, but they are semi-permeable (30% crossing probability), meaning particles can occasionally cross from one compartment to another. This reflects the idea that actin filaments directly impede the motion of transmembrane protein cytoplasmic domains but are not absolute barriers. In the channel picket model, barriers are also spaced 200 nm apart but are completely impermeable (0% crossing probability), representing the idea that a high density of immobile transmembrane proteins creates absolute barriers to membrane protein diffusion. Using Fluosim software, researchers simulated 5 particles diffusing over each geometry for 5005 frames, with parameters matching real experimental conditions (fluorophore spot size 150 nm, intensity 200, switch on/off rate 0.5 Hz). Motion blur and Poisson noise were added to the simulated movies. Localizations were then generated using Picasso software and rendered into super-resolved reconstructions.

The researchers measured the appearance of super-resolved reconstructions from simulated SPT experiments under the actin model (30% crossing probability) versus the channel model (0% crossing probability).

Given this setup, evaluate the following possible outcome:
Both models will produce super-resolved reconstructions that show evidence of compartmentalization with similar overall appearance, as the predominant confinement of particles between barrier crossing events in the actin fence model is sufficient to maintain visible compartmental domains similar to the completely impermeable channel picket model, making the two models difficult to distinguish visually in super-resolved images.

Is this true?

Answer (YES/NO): NO